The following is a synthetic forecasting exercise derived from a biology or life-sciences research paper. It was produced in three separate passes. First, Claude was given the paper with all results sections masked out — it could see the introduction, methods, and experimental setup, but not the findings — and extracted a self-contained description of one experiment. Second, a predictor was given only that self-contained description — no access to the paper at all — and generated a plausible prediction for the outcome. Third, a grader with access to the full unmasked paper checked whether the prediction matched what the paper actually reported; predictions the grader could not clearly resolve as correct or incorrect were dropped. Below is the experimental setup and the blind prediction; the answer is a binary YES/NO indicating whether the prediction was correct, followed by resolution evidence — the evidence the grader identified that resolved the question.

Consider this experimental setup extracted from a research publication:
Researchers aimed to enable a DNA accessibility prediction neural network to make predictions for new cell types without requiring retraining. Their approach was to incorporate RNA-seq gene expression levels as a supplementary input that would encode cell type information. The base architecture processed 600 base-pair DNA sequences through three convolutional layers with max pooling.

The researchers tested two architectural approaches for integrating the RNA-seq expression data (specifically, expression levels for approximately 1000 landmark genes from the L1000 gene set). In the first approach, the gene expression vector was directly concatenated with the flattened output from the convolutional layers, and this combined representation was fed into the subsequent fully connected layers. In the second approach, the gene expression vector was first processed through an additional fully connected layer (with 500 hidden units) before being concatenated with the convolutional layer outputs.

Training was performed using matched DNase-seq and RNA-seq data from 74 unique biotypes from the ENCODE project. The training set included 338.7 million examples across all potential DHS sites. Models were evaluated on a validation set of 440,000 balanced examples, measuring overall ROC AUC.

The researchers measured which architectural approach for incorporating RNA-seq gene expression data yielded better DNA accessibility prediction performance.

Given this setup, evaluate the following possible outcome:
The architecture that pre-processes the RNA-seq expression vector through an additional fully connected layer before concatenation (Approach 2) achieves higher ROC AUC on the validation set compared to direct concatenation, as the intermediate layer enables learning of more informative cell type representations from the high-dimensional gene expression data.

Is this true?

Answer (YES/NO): NO